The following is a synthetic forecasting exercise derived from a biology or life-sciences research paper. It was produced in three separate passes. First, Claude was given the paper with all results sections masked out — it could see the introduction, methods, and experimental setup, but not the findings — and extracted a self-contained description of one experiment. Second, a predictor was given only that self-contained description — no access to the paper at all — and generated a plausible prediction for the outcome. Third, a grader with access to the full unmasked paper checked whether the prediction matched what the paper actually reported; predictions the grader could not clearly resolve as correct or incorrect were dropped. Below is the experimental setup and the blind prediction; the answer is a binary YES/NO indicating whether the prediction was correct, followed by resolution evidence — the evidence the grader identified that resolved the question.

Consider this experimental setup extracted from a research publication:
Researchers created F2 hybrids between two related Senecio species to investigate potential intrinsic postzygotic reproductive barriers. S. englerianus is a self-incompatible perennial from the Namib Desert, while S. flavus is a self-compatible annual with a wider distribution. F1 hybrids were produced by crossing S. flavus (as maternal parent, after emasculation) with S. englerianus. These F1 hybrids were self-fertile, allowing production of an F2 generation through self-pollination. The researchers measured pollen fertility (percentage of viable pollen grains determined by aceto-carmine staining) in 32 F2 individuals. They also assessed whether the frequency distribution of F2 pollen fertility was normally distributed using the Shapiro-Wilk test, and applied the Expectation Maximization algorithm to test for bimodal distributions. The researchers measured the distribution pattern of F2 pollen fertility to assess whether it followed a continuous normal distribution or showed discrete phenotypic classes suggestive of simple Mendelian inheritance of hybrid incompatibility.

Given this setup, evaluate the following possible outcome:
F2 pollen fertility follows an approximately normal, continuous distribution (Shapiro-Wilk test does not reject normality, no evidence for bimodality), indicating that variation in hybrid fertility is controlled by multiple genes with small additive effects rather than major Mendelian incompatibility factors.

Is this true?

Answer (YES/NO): NO